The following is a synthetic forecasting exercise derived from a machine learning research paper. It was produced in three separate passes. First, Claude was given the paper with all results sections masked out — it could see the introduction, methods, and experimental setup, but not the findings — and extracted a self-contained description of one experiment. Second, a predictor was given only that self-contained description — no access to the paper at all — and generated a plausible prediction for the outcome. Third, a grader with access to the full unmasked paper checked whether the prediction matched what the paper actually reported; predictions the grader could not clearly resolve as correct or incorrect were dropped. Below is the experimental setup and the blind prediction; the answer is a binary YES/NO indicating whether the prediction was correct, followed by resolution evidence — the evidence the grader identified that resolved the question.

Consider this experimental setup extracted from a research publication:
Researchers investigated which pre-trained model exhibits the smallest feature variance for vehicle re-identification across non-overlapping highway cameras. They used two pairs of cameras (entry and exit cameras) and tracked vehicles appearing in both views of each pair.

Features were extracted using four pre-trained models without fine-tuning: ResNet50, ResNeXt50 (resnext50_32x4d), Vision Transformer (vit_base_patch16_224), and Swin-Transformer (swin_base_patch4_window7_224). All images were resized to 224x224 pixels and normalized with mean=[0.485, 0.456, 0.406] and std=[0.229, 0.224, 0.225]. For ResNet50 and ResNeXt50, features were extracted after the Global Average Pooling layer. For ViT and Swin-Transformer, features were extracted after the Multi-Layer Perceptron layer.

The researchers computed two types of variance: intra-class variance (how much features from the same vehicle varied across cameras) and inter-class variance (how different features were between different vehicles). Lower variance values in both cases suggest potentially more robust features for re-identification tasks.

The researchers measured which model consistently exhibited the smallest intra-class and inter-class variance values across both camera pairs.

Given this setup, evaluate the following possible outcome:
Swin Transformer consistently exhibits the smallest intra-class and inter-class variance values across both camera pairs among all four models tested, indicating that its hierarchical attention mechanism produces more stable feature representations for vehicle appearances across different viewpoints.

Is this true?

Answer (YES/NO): NO